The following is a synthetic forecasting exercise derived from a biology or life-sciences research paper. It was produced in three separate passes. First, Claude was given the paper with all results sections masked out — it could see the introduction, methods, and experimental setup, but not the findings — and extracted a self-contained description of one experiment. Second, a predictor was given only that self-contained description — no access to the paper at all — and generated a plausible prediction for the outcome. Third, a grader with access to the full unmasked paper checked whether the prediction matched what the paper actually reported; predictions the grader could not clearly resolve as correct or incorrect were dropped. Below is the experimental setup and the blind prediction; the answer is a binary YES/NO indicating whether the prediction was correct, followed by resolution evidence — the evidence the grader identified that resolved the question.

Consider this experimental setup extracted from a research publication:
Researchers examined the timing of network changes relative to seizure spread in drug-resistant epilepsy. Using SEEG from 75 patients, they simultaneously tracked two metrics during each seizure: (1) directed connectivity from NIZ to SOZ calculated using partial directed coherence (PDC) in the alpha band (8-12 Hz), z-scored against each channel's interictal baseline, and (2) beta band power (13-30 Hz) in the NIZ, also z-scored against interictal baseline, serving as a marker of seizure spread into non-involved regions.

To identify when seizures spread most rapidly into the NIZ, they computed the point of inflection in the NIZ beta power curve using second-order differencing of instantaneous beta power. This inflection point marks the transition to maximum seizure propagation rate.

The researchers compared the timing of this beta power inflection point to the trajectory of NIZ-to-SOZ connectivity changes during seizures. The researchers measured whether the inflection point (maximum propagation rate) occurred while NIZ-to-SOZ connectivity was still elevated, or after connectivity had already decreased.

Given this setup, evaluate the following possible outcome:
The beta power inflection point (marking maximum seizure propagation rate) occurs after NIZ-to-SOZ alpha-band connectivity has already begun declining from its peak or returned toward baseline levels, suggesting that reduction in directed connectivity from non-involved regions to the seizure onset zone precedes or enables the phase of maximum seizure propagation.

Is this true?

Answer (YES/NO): NO